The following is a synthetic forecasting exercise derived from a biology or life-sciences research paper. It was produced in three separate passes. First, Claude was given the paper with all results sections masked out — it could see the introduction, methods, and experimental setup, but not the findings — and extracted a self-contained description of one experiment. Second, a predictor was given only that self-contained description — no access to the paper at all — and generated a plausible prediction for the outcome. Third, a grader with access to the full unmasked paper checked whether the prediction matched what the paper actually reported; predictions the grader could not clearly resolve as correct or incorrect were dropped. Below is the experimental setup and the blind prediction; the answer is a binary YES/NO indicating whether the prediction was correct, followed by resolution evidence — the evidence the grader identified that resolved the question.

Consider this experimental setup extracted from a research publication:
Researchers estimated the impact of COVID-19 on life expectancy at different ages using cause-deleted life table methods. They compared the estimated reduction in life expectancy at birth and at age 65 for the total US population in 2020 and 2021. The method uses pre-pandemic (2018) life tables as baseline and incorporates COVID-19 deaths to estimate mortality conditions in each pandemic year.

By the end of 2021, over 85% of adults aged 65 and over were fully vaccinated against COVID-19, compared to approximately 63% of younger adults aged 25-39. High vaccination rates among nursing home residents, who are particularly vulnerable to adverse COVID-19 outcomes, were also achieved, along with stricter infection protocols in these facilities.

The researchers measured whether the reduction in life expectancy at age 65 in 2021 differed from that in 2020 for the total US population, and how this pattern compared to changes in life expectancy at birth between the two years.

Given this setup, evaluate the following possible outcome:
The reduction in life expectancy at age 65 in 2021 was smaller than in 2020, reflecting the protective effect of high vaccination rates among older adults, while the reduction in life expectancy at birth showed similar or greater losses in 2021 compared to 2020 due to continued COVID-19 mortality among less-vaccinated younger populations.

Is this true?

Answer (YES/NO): NO